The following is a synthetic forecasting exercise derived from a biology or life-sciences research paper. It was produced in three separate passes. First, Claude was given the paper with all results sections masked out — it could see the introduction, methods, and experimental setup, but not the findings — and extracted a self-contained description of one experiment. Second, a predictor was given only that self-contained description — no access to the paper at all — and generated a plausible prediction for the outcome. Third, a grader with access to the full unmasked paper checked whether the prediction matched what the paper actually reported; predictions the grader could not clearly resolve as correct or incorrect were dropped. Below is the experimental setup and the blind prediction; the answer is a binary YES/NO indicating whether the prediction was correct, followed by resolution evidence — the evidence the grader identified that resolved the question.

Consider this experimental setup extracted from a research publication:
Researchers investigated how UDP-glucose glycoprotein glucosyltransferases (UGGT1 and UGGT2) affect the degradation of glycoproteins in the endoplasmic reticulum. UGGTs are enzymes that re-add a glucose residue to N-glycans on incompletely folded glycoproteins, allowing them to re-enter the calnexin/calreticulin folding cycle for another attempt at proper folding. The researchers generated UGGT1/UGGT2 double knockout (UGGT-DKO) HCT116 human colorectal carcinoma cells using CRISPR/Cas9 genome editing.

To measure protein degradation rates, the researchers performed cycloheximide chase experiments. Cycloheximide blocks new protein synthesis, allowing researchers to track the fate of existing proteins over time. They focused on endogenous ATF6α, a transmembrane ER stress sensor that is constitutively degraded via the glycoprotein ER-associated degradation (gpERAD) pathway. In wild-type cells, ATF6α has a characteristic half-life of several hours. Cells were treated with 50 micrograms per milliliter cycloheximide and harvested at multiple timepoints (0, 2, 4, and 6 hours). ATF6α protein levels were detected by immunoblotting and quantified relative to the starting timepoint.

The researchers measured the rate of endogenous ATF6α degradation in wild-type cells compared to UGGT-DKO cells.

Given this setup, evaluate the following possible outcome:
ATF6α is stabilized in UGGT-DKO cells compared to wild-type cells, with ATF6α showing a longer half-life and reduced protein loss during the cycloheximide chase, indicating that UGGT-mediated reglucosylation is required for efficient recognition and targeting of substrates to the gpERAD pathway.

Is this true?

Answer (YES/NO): NO